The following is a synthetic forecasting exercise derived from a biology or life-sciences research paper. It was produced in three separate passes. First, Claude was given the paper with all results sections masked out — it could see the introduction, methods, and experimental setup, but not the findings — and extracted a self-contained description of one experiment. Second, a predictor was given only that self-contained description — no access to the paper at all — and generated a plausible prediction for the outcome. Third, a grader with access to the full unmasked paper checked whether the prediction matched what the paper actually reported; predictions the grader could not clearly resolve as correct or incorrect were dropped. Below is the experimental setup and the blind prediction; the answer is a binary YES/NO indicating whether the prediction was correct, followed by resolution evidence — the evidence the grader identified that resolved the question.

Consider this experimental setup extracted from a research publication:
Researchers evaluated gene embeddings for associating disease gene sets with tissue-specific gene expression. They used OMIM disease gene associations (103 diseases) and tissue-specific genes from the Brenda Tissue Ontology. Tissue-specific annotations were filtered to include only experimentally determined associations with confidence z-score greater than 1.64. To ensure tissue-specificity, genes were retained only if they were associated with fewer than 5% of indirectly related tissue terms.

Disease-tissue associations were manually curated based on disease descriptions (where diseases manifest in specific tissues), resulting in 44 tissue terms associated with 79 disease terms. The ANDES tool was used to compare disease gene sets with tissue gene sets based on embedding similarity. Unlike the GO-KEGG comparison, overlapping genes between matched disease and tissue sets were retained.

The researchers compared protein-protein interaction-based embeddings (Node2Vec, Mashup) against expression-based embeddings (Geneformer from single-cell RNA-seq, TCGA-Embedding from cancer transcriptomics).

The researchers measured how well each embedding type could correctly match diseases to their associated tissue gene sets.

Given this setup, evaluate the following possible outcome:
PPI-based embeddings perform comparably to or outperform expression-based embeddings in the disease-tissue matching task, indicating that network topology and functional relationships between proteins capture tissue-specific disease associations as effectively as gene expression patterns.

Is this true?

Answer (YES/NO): NO